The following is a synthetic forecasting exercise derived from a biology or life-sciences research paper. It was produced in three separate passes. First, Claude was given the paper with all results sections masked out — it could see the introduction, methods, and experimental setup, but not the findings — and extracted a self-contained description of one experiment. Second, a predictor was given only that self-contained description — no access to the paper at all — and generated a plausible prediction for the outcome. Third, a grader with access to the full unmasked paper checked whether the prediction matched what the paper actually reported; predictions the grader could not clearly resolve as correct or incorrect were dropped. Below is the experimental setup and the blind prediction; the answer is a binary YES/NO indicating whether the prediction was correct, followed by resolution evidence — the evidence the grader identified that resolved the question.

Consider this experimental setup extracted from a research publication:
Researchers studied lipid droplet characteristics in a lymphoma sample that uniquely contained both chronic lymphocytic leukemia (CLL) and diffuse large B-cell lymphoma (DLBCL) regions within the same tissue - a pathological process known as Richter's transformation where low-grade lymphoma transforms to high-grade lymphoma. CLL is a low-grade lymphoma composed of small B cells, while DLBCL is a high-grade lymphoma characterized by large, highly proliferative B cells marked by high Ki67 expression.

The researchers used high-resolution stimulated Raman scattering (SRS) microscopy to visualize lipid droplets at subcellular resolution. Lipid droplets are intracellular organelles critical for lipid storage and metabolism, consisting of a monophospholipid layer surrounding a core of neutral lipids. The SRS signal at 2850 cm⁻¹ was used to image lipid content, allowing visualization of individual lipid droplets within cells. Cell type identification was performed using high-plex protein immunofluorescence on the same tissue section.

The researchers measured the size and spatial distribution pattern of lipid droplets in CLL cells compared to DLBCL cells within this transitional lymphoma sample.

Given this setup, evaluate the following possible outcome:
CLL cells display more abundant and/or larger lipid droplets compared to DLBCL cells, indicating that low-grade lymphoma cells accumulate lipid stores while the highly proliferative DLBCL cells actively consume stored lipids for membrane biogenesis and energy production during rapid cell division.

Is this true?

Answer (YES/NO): YES